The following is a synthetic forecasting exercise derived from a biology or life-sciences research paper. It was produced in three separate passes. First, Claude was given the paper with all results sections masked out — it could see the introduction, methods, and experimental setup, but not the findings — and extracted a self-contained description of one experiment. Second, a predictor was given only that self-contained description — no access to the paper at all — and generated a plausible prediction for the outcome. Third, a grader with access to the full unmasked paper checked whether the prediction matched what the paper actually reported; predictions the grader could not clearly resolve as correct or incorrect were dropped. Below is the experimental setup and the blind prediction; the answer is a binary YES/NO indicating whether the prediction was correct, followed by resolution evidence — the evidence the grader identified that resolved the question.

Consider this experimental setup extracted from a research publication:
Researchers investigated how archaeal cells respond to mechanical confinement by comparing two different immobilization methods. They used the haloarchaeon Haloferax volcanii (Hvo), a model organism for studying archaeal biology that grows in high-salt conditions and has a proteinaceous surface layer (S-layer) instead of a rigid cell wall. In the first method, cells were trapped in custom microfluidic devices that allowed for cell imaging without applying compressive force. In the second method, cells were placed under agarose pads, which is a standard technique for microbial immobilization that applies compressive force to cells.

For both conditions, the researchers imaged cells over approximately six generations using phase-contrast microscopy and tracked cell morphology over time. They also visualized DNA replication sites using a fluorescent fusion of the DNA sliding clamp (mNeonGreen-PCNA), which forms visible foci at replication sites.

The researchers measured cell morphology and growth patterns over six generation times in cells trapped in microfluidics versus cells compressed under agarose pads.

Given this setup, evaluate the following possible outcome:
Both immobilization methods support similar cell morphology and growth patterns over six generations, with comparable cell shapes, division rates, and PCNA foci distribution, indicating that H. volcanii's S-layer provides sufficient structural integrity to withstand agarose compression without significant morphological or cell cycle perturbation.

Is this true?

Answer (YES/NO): NO